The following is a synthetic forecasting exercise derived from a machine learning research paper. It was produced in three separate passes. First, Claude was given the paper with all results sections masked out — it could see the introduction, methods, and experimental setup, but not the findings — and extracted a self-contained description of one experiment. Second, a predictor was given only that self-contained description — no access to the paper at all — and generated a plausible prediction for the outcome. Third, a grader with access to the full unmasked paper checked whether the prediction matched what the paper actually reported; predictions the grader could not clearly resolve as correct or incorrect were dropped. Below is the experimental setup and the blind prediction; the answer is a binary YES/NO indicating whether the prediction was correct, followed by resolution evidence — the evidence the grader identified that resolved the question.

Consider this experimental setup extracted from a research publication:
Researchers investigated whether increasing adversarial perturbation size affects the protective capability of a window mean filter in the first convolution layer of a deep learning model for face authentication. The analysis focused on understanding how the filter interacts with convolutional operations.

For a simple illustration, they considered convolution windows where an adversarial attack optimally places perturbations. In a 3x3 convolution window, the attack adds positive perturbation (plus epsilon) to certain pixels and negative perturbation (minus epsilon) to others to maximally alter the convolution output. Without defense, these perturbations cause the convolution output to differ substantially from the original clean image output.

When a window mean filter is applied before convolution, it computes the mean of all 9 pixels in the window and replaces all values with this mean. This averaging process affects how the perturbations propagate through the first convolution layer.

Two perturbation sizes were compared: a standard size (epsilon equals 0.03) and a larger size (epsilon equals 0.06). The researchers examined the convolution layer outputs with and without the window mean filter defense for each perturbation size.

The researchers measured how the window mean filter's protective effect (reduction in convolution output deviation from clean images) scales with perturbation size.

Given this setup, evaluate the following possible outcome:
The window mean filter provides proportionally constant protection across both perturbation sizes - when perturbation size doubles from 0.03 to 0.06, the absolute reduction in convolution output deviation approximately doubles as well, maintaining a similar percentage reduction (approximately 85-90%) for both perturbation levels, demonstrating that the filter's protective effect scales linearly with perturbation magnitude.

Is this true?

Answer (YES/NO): NO